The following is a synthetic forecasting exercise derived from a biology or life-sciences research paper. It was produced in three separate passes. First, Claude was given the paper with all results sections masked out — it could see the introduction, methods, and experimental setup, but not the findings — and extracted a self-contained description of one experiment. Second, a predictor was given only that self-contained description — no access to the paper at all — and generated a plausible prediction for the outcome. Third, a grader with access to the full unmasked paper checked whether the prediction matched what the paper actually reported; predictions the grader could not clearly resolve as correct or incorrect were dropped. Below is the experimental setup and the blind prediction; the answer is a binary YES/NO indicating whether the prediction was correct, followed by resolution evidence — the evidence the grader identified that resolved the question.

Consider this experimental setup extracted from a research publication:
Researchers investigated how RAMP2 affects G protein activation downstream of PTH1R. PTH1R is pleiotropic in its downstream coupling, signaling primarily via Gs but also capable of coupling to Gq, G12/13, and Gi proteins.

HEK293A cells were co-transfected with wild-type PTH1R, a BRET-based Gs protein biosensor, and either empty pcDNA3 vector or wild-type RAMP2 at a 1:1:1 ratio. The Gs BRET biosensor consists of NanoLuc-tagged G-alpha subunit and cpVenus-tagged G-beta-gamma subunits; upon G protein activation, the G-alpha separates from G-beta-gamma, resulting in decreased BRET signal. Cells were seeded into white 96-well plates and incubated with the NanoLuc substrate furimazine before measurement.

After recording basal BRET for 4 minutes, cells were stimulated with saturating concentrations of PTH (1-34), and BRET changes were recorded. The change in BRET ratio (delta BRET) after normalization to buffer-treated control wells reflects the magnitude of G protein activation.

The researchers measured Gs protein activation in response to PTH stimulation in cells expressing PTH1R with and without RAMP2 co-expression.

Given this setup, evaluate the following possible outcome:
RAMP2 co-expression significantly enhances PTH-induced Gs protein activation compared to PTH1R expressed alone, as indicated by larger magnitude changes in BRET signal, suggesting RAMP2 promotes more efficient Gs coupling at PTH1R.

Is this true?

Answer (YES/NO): YES